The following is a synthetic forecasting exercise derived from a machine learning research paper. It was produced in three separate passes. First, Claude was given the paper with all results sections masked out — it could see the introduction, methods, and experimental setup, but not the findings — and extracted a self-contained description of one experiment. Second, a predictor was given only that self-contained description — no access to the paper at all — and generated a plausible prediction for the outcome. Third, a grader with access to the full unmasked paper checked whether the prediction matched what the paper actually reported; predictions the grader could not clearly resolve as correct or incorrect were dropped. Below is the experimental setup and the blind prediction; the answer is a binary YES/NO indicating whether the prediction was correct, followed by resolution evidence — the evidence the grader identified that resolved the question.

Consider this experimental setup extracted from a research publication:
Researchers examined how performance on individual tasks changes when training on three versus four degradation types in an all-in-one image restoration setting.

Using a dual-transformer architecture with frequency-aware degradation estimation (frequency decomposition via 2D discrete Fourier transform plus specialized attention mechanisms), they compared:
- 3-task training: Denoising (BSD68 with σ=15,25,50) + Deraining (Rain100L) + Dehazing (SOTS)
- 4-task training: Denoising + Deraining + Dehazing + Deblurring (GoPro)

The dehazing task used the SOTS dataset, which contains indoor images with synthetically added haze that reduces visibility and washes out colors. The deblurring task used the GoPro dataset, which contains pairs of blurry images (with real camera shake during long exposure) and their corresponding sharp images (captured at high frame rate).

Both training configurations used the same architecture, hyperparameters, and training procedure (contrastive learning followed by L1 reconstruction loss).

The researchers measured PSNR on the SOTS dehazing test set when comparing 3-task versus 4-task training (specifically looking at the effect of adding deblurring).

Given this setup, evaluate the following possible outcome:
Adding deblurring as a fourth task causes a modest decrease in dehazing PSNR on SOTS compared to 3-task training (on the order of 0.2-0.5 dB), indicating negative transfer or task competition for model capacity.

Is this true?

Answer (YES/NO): YES